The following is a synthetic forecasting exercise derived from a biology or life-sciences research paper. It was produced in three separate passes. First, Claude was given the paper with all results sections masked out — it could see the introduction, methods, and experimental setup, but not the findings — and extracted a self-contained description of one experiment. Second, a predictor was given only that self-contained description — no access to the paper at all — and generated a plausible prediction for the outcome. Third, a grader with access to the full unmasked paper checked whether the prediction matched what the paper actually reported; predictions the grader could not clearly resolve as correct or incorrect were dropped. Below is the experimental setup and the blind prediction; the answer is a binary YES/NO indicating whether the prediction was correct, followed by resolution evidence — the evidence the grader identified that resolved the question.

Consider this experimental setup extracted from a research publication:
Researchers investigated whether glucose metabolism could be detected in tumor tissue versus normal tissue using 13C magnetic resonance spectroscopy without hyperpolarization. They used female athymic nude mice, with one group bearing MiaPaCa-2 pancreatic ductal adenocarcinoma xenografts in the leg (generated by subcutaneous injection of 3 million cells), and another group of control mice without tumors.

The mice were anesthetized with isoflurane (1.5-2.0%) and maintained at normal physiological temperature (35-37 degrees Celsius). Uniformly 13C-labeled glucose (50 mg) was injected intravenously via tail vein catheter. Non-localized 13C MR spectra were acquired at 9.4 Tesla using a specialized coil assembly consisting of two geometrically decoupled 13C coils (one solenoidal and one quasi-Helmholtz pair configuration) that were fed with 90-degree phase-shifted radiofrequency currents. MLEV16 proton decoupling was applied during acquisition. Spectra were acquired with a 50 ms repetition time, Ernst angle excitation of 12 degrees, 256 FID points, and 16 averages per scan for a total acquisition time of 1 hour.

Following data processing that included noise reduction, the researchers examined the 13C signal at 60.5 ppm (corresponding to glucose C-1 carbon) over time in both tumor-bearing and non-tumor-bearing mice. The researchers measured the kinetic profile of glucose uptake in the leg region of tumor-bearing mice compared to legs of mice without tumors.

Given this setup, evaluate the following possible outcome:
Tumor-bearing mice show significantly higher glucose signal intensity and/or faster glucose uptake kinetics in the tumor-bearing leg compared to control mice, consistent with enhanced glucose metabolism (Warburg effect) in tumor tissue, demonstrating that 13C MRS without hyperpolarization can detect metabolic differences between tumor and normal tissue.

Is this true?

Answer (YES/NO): YES